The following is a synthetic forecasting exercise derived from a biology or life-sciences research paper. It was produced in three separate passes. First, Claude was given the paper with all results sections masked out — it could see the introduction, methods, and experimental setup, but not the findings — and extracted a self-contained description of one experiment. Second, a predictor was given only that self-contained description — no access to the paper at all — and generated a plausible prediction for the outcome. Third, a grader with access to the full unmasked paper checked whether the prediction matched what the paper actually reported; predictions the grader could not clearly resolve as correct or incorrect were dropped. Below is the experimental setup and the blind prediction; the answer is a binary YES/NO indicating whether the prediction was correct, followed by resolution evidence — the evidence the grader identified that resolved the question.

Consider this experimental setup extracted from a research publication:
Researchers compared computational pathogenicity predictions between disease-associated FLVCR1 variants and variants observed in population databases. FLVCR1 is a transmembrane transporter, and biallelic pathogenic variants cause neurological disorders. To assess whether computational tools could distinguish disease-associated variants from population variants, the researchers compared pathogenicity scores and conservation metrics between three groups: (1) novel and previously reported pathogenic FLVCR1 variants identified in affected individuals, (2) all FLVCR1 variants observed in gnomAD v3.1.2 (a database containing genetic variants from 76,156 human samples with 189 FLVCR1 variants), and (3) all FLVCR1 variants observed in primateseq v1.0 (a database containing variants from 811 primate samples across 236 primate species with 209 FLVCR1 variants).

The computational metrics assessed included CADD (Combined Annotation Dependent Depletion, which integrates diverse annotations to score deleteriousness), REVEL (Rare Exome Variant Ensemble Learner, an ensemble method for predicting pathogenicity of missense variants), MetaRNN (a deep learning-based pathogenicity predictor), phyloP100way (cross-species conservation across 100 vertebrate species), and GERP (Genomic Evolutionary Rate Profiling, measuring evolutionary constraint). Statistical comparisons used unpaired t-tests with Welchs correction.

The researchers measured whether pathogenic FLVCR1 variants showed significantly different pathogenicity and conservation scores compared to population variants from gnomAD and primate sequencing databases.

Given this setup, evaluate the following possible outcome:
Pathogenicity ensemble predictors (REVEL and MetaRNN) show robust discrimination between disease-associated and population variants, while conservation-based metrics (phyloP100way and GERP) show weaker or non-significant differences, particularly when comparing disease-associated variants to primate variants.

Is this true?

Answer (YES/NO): NO